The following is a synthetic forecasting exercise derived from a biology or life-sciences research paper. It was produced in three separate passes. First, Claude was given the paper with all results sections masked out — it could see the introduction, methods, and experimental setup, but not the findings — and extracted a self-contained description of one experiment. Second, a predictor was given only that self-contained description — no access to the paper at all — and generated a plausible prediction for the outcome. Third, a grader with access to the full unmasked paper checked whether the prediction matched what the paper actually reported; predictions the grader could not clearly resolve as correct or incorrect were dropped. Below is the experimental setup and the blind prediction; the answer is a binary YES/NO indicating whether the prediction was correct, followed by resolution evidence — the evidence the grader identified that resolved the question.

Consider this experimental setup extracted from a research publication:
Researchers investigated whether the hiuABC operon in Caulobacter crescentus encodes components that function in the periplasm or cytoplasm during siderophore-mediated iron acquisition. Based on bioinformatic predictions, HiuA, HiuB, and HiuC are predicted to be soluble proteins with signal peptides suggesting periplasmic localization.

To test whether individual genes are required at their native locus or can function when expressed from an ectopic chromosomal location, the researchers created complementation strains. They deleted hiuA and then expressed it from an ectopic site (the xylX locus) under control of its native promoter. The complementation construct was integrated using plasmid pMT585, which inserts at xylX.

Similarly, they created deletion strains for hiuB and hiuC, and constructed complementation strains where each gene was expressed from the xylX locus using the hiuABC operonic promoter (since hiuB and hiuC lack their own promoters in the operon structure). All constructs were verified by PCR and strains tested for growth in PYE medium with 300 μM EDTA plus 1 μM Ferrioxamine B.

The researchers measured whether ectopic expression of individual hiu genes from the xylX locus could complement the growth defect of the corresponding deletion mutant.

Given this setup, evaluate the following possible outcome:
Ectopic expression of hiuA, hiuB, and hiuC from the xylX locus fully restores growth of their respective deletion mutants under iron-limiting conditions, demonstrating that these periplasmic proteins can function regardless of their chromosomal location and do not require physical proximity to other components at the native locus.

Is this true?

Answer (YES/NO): NO